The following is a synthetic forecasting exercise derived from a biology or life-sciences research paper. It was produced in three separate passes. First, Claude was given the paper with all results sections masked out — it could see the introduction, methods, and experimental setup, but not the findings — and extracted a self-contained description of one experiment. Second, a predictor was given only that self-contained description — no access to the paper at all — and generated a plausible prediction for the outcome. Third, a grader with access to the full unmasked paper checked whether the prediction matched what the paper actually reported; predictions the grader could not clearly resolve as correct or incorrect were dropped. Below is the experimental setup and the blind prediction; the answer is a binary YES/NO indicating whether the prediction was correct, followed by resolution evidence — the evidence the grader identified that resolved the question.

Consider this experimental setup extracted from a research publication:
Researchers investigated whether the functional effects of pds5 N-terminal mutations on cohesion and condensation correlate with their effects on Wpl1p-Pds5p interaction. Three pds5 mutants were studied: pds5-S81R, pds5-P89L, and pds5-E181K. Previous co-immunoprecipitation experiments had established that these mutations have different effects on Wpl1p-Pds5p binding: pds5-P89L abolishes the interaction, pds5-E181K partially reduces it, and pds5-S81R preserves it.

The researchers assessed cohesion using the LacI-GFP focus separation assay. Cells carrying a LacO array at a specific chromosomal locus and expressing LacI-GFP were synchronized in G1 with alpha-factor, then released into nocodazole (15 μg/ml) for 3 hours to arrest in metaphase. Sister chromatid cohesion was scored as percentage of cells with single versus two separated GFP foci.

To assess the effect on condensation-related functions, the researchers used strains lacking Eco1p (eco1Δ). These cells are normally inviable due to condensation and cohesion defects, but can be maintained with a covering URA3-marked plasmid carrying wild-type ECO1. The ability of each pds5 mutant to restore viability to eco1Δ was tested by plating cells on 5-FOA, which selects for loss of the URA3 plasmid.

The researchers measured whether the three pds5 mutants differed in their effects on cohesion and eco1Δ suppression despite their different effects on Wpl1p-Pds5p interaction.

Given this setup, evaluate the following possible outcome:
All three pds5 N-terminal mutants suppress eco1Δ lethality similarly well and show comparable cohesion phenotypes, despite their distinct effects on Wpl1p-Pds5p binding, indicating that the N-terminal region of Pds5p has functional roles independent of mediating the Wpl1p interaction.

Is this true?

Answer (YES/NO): NO